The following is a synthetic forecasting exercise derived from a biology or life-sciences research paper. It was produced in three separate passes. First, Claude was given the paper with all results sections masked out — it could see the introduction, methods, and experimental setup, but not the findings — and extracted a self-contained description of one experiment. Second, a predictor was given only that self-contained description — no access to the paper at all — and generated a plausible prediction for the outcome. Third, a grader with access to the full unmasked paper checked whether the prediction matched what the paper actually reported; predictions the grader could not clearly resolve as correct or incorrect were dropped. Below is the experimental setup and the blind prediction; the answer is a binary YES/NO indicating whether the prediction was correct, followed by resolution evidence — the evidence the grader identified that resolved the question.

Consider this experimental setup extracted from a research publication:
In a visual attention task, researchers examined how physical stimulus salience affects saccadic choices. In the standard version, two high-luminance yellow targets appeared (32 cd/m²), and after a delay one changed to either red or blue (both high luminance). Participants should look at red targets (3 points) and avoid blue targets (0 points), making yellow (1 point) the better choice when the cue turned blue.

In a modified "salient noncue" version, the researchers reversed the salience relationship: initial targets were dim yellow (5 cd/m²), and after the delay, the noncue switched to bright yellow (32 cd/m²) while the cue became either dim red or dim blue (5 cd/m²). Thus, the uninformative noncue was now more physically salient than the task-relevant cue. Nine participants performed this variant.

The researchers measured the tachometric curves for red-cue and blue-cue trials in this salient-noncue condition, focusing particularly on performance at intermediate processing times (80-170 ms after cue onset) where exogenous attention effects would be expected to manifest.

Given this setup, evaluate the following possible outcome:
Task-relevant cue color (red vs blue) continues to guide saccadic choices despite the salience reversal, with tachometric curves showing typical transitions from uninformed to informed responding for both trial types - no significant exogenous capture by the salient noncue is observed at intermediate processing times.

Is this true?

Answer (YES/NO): NO